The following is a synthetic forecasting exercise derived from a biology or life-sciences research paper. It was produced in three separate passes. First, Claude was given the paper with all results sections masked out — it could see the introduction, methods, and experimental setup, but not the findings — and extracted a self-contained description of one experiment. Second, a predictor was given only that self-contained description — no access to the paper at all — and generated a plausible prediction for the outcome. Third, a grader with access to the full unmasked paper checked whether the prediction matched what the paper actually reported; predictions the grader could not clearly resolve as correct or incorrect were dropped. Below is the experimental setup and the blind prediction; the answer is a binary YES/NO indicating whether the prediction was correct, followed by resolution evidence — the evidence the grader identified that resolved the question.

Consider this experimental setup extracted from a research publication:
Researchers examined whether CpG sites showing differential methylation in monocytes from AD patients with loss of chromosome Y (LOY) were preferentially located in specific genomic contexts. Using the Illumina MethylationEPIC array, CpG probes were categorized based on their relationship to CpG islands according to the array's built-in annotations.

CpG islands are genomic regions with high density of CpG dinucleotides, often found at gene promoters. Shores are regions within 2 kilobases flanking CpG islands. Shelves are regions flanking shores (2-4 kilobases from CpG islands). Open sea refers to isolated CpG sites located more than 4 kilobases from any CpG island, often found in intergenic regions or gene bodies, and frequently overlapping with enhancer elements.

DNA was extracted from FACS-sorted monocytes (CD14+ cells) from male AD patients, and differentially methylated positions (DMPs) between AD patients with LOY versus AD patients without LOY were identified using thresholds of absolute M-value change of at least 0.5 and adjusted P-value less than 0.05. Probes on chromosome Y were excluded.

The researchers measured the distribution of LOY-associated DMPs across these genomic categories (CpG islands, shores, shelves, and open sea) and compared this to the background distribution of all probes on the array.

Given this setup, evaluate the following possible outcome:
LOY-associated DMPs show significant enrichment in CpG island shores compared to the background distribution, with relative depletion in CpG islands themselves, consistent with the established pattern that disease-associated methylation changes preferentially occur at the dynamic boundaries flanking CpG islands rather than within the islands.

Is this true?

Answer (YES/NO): NO